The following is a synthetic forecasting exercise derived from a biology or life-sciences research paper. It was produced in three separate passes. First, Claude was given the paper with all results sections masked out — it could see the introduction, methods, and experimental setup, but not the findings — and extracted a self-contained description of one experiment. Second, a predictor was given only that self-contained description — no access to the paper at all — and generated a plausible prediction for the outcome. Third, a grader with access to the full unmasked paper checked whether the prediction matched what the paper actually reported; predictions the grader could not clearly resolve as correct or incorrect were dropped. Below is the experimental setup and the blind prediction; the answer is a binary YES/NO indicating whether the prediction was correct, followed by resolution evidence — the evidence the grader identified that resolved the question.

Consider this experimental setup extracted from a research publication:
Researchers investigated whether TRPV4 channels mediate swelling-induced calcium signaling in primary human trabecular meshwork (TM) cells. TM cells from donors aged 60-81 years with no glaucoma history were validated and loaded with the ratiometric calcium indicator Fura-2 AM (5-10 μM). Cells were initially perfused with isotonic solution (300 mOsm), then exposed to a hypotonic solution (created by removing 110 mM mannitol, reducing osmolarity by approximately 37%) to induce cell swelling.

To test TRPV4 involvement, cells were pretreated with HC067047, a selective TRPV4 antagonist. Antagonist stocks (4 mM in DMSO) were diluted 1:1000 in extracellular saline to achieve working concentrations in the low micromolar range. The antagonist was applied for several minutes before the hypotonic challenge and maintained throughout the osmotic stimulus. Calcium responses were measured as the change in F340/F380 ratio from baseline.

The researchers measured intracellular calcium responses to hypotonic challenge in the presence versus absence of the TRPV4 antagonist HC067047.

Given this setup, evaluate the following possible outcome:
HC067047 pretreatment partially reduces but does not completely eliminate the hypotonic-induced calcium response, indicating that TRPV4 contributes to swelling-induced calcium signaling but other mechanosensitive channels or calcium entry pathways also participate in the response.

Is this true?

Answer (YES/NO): YES